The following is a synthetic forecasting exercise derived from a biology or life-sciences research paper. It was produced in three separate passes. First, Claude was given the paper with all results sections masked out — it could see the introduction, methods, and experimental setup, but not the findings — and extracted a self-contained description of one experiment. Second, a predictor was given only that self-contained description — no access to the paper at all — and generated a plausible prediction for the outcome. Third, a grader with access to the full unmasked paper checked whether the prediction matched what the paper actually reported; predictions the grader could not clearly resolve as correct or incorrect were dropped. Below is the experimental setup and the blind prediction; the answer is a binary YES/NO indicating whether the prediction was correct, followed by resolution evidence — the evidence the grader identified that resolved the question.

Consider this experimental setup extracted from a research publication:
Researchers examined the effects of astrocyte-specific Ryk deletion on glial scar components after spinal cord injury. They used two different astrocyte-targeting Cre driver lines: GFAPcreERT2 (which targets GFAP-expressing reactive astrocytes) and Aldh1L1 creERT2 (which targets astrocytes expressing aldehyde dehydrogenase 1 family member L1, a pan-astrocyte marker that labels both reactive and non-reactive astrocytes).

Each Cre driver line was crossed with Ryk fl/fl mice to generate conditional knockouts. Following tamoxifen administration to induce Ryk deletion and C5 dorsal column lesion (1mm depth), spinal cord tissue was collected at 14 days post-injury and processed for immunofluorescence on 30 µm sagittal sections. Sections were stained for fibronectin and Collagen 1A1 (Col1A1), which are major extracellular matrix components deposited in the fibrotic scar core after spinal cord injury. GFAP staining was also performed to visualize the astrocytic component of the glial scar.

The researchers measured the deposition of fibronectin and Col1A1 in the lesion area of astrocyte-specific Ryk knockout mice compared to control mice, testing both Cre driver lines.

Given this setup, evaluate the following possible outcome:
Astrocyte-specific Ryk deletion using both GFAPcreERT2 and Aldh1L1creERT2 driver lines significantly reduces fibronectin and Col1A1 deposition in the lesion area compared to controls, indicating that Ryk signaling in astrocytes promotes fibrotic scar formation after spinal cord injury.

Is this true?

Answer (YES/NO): NO